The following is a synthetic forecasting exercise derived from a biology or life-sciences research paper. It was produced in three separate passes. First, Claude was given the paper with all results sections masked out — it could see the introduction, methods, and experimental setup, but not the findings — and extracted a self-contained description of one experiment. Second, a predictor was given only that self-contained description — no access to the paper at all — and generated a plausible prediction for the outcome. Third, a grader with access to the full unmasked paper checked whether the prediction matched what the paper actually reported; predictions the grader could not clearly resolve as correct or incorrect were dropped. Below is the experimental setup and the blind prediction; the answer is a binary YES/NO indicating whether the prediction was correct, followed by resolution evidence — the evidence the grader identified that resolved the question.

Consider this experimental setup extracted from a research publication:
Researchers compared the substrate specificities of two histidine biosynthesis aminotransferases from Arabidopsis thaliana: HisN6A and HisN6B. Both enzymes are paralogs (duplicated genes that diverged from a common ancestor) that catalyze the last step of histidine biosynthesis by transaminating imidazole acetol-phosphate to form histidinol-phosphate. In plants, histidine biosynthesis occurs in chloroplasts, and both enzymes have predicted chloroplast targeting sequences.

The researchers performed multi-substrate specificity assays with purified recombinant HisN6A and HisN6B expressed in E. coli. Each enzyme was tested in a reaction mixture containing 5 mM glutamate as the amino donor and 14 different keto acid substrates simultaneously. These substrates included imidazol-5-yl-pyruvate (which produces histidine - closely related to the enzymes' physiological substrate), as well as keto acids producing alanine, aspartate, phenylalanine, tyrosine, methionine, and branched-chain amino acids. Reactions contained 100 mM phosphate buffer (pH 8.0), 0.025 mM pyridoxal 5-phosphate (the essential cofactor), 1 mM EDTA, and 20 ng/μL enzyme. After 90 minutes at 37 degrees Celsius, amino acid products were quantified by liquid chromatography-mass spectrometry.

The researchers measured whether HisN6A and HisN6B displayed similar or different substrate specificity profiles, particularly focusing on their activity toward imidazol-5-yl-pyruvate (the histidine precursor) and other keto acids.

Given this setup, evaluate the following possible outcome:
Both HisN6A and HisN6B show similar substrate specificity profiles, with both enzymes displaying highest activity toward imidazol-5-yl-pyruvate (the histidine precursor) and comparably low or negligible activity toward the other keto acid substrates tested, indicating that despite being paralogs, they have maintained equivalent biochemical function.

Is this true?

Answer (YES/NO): NO